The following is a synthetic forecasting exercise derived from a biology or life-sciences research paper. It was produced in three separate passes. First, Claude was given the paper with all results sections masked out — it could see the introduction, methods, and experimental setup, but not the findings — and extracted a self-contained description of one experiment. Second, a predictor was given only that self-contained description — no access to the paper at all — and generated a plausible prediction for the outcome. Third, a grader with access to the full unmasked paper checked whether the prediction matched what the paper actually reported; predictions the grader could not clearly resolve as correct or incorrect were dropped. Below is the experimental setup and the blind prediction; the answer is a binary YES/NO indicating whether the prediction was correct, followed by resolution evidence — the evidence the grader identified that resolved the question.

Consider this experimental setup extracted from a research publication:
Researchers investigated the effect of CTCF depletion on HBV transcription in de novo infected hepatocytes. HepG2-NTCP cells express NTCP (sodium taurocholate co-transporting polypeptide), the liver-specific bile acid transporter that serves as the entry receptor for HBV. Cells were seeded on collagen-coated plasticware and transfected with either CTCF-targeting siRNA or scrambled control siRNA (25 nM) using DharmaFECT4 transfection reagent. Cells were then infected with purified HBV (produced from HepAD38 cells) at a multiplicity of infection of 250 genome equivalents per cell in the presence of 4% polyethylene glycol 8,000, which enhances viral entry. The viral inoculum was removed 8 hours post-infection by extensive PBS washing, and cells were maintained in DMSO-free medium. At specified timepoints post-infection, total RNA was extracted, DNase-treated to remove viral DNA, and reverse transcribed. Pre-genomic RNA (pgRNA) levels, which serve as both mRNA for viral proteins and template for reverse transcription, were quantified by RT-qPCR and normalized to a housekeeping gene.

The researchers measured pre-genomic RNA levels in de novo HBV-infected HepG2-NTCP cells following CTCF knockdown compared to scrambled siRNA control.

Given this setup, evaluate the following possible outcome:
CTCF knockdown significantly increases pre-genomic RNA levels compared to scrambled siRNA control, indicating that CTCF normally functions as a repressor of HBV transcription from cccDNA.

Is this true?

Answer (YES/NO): YES